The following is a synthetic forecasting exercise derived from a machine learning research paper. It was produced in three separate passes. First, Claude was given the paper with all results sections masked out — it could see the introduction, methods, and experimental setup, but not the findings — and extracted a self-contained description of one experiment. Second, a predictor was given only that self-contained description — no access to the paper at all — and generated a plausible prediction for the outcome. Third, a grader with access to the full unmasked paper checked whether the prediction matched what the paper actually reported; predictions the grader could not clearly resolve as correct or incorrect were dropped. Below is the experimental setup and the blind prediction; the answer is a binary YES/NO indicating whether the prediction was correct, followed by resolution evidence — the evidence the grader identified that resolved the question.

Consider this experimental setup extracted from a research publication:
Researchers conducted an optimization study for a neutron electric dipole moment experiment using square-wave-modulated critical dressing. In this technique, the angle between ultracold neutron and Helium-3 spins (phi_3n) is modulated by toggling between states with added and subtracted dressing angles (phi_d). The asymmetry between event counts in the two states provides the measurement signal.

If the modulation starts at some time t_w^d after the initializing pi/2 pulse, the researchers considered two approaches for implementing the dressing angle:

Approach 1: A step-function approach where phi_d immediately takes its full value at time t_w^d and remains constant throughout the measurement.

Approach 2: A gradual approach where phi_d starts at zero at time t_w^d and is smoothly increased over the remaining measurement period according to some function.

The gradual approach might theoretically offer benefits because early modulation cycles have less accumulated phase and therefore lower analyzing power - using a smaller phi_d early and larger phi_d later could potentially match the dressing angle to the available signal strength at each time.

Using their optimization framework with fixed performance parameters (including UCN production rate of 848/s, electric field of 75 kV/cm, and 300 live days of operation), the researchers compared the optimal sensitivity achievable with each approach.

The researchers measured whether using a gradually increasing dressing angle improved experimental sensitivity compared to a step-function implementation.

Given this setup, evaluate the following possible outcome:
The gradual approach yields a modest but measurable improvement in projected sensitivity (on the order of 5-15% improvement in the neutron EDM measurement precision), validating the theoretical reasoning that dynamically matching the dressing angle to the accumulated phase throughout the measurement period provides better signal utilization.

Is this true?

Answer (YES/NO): NO